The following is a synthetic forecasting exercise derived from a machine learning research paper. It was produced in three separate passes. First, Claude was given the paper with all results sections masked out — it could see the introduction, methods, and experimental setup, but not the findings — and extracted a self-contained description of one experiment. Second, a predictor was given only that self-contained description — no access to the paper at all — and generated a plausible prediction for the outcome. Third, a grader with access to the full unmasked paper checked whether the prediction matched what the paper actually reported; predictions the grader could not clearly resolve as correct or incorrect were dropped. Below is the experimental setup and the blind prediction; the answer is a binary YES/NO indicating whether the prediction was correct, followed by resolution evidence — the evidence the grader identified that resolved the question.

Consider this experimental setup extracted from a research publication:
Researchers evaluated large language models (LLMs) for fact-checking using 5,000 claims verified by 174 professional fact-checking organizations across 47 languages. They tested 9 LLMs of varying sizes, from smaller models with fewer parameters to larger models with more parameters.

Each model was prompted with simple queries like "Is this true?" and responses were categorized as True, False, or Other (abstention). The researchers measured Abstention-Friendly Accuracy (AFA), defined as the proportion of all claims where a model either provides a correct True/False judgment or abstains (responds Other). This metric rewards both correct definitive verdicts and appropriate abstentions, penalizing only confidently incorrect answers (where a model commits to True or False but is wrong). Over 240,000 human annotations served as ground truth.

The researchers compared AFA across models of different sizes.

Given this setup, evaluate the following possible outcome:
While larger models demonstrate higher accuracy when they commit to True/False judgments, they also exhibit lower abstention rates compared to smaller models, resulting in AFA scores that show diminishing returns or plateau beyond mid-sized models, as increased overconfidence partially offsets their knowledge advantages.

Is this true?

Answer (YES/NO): NO